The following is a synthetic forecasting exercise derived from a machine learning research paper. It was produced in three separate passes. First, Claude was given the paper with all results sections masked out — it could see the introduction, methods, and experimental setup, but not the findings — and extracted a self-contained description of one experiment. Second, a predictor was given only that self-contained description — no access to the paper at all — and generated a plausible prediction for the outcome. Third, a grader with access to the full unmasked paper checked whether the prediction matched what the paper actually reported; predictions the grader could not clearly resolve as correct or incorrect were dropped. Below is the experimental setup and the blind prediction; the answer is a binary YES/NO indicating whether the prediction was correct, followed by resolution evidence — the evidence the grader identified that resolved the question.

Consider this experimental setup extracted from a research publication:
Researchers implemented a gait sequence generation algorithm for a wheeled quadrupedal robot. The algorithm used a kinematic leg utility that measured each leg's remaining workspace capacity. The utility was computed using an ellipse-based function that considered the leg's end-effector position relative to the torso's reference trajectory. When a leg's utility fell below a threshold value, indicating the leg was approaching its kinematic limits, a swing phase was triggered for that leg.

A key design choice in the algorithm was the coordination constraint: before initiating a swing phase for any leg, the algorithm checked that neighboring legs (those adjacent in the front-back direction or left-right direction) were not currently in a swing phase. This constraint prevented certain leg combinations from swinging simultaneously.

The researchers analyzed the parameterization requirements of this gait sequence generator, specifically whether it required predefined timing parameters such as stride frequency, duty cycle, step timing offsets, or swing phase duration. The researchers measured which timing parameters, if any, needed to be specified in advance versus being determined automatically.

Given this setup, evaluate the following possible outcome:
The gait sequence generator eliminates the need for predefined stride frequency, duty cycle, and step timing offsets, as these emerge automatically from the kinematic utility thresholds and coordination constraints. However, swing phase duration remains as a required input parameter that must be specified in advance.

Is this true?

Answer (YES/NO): YES